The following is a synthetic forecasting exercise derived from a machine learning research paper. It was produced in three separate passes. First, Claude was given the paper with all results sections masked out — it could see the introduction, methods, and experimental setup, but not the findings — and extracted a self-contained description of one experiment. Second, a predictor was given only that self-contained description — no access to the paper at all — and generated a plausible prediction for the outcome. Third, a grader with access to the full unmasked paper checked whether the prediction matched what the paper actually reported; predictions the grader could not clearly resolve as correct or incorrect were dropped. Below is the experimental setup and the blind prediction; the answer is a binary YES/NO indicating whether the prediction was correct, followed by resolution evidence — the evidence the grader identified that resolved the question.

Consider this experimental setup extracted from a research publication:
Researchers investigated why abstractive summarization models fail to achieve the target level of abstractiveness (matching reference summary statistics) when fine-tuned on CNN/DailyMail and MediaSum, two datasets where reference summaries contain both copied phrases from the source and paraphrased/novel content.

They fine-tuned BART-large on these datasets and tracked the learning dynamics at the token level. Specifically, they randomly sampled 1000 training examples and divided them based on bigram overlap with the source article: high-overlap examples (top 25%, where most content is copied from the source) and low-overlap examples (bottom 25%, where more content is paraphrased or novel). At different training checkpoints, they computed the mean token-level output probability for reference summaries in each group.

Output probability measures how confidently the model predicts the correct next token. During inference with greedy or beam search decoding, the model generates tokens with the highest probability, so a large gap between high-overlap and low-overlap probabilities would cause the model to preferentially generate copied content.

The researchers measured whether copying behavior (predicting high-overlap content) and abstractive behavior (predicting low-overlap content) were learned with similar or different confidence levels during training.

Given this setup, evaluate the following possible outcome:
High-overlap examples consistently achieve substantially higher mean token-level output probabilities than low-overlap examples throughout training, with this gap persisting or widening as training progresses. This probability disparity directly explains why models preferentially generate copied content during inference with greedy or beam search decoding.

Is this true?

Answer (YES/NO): YES